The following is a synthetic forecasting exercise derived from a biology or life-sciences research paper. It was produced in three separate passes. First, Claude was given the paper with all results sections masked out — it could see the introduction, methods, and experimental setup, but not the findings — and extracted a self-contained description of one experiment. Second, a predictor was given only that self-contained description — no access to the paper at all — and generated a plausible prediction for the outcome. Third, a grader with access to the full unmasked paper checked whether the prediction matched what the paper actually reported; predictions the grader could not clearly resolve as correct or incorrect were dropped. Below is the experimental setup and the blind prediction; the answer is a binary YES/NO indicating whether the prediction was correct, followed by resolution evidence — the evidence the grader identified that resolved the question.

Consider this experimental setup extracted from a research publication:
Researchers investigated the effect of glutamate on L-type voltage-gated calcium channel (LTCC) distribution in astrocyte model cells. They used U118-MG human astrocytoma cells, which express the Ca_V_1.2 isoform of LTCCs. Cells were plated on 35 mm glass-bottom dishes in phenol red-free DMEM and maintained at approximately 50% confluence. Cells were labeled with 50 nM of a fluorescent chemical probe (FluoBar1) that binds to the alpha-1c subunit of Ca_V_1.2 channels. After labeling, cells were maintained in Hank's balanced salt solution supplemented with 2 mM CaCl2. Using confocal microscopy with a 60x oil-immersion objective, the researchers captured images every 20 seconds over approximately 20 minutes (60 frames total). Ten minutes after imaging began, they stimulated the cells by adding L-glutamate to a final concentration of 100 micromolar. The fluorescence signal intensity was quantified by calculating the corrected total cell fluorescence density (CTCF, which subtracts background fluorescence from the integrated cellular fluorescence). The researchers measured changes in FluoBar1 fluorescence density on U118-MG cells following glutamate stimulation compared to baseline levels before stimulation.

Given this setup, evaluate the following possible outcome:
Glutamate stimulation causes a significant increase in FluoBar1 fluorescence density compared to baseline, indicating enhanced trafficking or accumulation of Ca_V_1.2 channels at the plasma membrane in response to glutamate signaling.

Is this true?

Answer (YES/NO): YES